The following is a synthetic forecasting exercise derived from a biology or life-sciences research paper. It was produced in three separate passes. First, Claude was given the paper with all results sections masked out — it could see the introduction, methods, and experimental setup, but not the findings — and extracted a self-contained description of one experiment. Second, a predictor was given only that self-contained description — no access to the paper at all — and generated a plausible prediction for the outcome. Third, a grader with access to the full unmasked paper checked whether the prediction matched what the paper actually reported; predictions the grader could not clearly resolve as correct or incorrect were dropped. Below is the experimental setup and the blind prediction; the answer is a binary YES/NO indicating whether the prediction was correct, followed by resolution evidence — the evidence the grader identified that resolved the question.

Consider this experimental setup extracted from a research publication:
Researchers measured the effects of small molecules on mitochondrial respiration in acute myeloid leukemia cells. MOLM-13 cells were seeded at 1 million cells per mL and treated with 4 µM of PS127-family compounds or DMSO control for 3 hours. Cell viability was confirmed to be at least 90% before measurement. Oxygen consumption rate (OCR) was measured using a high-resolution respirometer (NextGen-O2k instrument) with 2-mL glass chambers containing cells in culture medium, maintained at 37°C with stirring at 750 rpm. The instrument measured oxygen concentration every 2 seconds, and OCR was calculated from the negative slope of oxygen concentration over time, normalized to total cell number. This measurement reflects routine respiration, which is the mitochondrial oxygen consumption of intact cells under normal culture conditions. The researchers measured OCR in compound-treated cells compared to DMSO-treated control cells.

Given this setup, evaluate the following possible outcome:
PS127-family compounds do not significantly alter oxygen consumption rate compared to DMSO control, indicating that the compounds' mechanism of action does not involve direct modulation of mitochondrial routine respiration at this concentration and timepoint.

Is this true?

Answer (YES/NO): NO